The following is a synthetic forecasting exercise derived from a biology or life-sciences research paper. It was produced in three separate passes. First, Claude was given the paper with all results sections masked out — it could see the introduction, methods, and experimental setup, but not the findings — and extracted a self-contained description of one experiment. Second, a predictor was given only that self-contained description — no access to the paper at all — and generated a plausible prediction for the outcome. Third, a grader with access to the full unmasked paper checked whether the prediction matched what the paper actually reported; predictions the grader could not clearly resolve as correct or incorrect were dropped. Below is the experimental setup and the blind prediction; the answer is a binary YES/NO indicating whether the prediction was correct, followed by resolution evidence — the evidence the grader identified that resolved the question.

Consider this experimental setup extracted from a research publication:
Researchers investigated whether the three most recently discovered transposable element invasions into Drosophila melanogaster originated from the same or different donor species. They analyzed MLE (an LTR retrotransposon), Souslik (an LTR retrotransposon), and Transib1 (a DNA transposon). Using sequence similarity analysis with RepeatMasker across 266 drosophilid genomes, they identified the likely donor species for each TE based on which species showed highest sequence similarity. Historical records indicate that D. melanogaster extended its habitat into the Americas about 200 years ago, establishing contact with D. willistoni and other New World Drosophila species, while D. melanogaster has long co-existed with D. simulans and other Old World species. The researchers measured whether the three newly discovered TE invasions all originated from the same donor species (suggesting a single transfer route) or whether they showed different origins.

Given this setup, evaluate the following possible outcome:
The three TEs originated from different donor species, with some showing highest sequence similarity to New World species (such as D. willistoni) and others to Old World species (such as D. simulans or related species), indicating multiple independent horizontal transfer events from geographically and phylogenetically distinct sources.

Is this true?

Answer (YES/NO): YES